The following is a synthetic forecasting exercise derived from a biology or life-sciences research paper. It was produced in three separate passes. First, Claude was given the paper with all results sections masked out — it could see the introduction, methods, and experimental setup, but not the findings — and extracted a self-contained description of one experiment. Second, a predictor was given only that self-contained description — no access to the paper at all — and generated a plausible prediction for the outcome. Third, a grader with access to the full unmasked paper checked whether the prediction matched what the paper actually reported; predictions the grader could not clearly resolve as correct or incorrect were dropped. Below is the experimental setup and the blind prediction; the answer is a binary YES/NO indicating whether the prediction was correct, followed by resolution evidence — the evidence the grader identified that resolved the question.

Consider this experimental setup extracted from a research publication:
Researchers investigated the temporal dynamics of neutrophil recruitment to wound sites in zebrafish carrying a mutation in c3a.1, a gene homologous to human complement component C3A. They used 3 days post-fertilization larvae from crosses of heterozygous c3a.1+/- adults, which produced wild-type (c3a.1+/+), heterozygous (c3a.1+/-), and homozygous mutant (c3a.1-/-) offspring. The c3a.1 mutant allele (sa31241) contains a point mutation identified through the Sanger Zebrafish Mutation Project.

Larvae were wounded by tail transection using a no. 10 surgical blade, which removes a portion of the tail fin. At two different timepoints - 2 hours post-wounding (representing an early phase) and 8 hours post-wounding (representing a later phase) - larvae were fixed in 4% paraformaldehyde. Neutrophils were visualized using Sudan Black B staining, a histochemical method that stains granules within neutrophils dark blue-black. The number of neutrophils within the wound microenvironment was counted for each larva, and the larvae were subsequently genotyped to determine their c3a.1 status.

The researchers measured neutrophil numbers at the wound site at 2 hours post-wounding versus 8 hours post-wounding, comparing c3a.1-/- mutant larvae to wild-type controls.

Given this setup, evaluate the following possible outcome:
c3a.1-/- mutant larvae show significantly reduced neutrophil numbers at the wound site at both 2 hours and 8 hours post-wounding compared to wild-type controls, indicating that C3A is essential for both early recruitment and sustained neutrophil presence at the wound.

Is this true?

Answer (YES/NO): NO